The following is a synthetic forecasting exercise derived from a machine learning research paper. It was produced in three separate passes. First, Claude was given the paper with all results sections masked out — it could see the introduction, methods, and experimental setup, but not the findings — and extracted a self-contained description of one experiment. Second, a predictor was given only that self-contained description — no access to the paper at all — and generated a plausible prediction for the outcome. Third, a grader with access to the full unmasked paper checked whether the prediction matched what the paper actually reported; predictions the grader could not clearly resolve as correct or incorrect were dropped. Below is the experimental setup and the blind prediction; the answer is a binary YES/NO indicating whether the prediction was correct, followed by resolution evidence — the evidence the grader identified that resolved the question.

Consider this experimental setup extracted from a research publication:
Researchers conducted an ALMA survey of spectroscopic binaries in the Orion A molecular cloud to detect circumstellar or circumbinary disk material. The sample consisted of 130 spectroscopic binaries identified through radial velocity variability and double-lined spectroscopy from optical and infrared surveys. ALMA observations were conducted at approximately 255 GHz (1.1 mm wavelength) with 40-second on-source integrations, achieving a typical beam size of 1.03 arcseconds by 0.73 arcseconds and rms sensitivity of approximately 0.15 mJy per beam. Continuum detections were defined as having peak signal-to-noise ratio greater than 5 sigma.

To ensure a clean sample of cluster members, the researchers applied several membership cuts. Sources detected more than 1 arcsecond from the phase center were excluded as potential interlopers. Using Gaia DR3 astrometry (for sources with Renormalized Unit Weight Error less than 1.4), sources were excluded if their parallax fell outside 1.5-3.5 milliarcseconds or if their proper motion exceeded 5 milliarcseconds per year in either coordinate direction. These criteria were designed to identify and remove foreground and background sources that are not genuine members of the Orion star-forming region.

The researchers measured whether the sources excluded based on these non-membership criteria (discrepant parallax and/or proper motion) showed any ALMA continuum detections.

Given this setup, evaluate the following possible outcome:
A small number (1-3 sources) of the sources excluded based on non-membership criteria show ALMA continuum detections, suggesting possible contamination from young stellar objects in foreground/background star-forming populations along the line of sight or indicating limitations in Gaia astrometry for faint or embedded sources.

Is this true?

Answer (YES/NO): NO